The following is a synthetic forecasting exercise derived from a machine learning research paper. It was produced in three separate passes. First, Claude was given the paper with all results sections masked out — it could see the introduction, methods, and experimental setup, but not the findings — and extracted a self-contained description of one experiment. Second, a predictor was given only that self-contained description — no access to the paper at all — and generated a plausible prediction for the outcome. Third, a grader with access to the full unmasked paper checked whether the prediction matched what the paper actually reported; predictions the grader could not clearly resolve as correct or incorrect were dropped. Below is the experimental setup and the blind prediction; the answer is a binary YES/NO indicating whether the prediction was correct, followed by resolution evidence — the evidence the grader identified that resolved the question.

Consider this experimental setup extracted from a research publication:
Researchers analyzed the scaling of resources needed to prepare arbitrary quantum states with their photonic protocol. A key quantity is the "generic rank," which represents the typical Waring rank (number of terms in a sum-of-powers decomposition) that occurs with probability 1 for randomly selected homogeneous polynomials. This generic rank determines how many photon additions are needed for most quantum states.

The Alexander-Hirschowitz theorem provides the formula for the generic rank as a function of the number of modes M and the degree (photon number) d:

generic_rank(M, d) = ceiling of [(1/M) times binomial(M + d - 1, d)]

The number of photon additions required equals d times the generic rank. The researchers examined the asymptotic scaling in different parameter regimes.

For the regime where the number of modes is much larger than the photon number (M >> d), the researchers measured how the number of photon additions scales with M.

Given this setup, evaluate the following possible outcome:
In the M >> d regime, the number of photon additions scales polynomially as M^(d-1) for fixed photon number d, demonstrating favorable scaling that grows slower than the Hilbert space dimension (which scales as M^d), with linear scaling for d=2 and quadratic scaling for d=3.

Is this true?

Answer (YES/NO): YES